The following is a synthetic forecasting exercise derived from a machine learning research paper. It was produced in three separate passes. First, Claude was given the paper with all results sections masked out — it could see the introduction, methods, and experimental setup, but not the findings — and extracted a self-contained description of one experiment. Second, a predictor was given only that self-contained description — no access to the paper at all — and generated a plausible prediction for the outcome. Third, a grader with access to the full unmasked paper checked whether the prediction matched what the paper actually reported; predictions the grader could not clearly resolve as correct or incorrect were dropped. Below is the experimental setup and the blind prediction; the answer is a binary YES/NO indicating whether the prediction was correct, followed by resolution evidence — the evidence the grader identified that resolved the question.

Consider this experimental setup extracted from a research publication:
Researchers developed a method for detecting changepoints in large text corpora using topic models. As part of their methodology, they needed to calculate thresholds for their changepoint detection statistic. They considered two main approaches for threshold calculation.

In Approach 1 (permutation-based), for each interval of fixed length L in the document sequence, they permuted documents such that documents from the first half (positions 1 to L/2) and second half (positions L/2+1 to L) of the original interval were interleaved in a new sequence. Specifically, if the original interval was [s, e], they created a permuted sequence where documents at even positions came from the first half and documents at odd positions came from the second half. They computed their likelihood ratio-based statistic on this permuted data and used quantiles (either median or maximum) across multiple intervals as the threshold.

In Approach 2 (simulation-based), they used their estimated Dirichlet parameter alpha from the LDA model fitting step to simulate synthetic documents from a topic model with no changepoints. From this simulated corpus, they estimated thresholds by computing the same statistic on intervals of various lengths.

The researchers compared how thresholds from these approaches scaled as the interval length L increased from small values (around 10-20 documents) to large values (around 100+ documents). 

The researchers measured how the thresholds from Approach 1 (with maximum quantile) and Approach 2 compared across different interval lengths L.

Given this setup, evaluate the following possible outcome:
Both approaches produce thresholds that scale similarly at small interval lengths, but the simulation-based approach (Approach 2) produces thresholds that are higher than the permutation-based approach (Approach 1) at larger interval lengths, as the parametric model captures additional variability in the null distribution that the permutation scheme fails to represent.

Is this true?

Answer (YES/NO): NO